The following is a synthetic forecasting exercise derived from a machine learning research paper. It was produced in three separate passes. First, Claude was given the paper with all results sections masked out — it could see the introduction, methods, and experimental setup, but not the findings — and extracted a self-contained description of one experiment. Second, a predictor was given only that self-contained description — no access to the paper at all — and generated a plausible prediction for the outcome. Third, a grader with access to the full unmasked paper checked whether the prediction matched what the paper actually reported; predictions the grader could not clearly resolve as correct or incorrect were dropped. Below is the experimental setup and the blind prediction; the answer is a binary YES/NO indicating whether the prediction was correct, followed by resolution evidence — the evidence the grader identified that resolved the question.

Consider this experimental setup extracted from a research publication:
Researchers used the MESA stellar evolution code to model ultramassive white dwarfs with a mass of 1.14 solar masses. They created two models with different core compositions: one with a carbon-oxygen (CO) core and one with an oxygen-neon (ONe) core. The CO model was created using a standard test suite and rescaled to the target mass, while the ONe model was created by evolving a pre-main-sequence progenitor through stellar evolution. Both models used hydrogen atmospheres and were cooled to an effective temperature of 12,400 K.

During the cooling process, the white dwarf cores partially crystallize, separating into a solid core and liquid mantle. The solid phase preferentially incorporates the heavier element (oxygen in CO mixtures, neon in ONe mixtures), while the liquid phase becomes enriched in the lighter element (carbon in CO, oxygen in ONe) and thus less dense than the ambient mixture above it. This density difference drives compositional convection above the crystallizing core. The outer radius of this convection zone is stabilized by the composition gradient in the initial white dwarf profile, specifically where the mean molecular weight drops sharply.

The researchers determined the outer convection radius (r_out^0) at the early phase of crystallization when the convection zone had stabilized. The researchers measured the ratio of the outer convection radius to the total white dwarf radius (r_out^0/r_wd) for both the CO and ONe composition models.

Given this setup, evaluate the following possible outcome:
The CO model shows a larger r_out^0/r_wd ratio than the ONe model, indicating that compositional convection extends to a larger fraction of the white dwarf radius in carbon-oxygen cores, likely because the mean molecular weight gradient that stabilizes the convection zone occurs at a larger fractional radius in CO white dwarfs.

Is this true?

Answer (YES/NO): NO